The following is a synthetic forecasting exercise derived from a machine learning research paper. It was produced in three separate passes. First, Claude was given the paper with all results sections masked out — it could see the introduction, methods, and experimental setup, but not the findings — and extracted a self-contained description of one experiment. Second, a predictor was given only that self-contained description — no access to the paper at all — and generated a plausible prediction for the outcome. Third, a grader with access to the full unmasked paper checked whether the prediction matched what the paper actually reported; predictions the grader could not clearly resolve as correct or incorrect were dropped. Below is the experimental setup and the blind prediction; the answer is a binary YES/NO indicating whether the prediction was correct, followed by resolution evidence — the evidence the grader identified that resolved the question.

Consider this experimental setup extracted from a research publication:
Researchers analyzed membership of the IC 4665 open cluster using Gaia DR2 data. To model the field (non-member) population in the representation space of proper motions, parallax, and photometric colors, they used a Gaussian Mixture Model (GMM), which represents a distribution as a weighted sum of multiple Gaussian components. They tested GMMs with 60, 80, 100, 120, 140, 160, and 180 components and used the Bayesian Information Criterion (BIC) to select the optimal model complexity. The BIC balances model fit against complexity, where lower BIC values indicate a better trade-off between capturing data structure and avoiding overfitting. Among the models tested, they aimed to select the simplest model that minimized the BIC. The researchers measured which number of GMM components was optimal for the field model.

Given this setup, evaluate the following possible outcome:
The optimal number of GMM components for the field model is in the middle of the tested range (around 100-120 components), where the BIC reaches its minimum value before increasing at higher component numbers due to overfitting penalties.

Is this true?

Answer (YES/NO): YES